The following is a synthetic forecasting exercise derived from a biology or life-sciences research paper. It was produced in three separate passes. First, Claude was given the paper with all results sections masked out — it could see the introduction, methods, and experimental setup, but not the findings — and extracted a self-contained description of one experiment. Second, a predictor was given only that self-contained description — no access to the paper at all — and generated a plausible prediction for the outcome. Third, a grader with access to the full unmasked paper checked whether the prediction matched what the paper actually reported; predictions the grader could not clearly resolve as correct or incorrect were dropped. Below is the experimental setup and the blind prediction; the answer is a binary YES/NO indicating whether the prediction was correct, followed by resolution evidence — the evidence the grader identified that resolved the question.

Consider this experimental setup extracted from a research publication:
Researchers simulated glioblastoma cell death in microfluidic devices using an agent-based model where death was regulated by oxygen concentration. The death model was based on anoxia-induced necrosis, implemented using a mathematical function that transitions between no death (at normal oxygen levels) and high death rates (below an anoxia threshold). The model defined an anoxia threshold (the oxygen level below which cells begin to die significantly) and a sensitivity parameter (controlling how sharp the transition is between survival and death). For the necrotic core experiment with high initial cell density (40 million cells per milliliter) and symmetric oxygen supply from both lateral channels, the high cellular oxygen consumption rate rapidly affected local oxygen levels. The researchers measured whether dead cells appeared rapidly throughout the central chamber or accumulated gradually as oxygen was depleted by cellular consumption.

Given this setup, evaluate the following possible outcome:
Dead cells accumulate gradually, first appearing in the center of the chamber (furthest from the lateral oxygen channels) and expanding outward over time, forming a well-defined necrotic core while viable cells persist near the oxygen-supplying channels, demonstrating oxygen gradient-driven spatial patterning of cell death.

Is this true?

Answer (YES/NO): YES